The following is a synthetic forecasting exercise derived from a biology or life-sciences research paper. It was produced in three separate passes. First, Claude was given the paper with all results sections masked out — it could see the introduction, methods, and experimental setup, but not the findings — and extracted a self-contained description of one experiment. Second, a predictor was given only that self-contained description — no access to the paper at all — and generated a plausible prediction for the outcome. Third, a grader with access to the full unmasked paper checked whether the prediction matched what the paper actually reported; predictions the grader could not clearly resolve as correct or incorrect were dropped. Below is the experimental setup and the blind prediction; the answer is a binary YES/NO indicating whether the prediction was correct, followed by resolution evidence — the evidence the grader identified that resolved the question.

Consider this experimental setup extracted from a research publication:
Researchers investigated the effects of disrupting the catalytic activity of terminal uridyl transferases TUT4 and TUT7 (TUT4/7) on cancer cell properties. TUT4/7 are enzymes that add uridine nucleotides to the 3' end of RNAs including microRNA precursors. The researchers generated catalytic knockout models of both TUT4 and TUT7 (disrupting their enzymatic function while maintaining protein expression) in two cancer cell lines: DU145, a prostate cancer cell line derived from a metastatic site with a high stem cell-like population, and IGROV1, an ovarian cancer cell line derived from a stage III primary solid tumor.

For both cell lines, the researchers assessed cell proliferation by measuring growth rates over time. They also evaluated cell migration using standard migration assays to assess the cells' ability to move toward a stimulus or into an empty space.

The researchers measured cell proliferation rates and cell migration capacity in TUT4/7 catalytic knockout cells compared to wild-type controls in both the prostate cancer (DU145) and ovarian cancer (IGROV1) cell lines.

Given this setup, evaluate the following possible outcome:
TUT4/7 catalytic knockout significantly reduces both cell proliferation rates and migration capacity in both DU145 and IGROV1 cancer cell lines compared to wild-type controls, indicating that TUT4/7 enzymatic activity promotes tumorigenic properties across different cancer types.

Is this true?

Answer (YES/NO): NO